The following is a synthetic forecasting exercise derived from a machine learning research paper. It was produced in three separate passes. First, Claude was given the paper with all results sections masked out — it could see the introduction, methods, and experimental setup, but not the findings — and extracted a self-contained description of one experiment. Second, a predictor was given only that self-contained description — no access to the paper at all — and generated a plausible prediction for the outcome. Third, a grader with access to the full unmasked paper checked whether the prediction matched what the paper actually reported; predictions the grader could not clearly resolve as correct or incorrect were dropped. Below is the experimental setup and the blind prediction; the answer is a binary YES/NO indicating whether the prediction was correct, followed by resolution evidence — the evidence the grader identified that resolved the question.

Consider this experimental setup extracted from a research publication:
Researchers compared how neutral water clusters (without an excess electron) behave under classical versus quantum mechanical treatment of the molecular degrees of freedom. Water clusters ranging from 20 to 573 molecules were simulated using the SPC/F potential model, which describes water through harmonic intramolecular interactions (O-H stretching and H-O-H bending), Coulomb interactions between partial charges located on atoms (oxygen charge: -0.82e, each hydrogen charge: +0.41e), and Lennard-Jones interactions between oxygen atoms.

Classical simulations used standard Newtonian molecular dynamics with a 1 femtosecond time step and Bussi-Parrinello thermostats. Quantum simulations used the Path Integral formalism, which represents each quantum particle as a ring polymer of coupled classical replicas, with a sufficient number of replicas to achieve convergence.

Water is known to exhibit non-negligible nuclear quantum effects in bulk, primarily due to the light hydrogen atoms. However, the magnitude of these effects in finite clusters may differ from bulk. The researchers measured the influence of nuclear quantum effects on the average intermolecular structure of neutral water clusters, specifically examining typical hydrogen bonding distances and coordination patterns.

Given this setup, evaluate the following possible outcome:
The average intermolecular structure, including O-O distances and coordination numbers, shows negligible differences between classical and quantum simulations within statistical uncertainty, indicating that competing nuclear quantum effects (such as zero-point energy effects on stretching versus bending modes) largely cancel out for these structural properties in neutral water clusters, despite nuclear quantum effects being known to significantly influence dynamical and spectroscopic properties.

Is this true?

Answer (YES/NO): NO